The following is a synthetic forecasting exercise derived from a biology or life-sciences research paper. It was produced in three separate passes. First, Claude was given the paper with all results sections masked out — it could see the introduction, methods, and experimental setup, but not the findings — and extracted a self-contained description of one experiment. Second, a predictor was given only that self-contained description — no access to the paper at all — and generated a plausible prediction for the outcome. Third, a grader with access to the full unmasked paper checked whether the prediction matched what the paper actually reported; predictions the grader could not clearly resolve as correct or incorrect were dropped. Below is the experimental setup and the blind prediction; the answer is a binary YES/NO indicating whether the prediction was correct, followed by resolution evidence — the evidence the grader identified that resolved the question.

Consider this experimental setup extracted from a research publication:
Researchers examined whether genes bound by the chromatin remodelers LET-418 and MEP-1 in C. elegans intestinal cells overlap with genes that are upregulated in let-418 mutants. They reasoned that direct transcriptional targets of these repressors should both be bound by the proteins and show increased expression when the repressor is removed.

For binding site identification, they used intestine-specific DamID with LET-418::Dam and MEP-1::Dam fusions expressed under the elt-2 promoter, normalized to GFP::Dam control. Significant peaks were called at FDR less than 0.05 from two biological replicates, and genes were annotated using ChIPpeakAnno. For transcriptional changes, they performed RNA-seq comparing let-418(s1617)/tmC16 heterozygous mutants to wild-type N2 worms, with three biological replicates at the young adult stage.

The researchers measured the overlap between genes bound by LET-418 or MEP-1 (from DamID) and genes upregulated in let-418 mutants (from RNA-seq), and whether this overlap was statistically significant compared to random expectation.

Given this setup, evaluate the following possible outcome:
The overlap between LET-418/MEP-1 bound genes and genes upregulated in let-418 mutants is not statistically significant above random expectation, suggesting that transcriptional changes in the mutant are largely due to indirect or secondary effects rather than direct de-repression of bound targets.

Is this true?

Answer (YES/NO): NO